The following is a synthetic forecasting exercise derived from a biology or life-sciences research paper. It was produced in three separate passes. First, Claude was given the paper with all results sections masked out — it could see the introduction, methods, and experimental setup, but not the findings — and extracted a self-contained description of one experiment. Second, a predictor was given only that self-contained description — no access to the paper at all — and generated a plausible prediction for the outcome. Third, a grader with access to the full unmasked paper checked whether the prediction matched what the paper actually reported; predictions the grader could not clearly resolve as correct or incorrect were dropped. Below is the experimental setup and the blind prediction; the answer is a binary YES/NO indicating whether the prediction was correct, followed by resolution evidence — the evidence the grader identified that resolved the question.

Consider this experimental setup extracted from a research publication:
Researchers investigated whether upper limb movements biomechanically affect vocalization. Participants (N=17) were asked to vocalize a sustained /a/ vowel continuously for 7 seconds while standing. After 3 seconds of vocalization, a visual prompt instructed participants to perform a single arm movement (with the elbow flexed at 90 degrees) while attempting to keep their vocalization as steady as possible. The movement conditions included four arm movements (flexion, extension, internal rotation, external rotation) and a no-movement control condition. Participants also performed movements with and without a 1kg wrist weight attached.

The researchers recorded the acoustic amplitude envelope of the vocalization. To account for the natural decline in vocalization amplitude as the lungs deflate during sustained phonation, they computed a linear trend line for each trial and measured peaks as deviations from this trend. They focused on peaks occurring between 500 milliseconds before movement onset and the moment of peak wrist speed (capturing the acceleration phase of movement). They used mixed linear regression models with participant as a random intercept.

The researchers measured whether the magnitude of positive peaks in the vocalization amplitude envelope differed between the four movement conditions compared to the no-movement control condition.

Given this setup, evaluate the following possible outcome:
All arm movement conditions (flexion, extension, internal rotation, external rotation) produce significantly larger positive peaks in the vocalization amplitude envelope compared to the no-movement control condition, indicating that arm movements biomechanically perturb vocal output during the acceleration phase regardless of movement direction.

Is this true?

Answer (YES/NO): YES